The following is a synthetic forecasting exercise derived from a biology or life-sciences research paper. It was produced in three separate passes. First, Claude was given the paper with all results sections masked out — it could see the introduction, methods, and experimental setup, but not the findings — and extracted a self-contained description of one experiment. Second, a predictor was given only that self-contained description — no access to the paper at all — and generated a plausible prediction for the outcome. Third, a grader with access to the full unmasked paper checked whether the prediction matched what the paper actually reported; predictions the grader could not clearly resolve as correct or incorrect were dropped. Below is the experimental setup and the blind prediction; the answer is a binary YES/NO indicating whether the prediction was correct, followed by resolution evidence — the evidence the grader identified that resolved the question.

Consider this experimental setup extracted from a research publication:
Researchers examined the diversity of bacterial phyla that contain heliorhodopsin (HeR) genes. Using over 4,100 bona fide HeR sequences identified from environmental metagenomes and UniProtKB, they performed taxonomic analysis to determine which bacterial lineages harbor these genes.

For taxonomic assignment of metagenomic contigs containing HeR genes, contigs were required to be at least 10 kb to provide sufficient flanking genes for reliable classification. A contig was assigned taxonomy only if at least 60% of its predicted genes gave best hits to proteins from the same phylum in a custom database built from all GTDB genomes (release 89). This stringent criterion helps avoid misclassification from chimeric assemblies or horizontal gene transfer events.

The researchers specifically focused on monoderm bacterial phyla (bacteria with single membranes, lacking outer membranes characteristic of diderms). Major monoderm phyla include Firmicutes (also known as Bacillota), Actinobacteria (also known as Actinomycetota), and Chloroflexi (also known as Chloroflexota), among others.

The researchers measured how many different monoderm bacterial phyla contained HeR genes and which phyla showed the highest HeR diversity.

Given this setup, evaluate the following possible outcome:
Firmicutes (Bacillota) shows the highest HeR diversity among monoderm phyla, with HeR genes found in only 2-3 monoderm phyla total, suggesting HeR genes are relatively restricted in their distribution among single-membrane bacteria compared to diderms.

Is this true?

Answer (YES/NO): NO